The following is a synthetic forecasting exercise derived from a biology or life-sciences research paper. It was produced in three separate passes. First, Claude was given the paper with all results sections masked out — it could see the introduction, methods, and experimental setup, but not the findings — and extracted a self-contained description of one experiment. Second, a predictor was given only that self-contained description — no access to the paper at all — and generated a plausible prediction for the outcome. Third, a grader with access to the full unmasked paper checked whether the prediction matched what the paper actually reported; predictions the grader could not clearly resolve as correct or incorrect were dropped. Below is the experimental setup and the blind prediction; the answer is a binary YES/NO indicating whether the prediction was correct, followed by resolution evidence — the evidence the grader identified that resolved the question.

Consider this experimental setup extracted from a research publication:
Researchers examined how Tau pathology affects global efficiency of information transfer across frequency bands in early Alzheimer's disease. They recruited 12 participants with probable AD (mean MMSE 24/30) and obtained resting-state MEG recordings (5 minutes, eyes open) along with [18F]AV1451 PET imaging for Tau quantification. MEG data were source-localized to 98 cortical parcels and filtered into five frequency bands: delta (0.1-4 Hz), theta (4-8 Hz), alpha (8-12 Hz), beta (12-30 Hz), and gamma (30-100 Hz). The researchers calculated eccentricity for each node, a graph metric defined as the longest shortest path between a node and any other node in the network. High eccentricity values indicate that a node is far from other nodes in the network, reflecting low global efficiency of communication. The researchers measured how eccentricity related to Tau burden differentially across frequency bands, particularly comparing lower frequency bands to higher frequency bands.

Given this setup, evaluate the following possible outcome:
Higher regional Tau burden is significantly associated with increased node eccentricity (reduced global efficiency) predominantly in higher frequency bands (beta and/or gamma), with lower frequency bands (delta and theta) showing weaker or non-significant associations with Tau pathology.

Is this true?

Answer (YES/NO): YES